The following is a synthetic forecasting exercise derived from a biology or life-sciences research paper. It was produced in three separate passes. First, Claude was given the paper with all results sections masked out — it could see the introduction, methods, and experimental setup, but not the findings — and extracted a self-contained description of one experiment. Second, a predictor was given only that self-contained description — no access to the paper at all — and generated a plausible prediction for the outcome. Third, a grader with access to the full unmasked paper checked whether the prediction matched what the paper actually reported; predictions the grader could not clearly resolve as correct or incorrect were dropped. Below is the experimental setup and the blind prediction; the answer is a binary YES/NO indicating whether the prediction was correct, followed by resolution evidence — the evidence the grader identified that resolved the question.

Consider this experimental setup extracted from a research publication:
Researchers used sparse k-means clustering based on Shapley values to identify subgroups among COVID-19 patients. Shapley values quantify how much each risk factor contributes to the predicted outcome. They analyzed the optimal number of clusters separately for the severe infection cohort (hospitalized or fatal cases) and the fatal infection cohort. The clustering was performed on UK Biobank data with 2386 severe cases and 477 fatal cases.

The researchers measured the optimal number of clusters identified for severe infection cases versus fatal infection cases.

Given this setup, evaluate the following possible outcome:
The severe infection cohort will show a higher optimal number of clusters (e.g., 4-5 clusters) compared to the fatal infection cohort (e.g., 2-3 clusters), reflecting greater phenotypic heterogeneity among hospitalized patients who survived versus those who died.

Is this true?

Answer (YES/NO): NO